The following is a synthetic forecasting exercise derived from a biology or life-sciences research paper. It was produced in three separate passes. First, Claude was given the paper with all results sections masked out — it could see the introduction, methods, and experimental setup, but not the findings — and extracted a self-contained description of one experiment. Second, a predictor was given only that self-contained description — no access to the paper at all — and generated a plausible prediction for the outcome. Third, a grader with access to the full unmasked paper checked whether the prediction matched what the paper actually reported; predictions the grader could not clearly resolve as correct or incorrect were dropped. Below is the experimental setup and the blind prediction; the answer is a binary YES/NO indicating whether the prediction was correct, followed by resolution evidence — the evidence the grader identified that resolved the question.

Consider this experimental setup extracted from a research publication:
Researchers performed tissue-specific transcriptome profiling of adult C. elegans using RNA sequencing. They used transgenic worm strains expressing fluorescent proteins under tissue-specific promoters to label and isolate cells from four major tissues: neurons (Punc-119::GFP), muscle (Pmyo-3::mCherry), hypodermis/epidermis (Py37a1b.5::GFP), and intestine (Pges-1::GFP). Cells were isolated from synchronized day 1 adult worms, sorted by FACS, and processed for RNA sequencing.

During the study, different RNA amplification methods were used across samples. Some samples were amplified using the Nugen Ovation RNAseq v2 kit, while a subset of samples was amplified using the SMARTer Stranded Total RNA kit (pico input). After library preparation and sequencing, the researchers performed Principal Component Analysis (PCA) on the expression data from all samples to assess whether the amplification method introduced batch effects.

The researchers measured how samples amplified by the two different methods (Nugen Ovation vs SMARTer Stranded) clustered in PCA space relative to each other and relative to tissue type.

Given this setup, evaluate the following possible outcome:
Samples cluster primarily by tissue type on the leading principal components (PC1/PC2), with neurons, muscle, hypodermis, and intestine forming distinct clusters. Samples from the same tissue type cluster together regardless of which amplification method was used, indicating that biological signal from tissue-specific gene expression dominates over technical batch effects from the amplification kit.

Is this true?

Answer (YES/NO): YES